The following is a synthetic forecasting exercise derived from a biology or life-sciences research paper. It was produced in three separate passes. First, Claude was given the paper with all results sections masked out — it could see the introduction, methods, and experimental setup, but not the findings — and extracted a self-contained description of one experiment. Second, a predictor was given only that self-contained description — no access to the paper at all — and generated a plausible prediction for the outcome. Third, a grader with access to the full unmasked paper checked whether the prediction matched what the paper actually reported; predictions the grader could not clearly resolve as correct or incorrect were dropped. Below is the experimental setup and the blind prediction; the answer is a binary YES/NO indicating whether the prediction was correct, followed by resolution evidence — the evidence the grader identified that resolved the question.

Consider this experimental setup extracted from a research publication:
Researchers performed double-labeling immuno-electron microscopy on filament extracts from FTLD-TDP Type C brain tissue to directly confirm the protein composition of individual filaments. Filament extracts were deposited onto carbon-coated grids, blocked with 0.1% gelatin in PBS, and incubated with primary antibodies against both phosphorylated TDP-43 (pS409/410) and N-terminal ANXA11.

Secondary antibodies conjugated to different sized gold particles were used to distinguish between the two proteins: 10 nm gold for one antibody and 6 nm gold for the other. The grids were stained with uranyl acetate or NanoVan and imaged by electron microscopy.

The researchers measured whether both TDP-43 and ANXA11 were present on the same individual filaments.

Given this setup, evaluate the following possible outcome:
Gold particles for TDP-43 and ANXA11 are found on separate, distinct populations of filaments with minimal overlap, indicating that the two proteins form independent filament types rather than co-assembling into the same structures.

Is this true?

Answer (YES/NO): NO